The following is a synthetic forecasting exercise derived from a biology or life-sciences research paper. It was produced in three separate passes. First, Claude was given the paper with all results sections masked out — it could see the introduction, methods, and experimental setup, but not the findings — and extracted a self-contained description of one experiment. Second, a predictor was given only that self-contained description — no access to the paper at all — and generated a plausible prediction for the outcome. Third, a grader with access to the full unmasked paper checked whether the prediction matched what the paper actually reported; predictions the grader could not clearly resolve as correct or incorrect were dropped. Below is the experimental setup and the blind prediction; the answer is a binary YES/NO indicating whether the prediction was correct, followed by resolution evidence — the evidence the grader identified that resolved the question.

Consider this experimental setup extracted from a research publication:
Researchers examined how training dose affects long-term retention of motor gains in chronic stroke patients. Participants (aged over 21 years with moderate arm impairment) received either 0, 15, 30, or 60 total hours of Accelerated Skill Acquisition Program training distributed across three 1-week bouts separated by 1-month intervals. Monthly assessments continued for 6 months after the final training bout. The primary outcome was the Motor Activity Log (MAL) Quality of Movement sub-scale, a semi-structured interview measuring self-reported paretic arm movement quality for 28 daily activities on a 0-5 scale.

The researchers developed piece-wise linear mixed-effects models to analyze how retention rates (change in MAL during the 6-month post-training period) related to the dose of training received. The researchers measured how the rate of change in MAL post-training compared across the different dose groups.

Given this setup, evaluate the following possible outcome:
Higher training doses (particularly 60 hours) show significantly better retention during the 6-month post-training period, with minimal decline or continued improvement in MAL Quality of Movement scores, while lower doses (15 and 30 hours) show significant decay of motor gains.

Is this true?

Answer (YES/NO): NO